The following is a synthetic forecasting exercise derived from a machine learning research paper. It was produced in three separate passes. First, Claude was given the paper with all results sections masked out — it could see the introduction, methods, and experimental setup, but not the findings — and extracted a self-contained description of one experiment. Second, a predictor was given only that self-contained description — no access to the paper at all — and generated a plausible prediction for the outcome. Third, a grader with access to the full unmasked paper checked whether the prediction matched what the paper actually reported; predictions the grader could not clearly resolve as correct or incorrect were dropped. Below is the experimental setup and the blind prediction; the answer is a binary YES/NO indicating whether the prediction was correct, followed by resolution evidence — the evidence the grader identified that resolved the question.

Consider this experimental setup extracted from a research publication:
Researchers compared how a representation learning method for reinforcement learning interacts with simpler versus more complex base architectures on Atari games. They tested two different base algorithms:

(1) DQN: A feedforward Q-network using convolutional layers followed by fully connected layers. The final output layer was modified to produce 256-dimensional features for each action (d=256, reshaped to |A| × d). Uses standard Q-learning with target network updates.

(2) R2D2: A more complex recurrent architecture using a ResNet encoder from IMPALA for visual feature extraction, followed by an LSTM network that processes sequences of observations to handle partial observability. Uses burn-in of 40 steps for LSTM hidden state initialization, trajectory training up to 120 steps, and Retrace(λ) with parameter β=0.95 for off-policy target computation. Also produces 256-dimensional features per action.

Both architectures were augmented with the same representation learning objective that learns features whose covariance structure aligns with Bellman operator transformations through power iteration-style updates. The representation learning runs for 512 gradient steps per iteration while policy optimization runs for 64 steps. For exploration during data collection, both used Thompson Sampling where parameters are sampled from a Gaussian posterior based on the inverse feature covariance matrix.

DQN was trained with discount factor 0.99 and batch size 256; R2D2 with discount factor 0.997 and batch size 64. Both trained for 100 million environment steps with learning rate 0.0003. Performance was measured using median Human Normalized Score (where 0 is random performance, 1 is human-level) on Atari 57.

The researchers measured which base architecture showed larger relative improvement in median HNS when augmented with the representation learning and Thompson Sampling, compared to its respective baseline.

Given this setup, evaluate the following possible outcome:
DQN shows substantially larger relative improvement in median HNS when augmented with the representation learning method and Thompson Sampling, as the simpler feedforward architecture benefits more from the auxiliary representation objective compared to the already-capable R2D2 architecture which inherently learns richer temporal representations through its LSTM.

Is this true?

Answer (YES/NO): YES